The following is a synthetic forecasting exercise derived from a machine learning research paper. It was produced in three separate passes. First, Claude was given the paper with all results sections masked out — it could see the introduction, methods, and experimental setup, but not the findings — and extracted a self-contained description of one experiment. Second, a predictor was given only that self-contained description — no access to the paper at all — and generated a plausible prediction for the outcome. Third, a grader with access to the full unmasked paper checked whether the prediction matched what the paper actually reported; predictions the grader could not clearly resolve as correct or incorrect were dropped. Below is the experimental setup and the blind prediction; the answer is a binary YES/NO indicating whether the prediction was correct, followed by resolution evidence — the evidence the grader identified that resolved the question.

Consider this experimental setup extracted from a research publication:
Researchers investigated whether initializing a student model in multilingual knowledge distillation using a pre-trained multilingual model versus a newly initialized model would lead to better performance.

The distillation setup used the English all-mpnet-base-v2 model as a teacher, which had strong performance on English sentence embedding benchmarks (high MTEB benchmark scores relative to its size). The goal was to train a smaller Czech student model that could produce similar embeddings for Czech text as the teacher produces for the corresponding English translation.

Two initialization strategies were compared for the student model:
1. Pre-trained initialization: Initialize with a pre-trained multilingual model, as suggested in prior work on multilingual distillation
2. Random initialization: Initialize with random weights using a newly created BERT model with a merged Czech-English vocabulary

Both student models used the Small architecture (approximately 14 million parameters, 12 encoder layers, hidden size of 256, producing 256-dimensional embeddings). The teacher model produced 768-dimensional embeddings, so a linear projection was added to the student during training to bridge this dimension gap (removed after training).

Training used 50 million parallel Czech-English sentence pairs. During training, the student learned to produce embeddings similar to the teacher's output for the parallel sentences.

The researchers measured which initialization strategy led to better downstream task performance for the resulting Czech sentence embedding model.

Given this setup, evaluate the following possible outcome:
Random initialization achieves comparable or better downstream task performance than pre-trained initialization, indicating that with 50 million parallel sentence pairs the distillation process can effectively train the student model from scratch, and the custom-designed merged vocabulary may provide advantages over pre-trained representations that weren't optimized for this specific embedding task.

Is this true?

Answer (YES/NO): YES